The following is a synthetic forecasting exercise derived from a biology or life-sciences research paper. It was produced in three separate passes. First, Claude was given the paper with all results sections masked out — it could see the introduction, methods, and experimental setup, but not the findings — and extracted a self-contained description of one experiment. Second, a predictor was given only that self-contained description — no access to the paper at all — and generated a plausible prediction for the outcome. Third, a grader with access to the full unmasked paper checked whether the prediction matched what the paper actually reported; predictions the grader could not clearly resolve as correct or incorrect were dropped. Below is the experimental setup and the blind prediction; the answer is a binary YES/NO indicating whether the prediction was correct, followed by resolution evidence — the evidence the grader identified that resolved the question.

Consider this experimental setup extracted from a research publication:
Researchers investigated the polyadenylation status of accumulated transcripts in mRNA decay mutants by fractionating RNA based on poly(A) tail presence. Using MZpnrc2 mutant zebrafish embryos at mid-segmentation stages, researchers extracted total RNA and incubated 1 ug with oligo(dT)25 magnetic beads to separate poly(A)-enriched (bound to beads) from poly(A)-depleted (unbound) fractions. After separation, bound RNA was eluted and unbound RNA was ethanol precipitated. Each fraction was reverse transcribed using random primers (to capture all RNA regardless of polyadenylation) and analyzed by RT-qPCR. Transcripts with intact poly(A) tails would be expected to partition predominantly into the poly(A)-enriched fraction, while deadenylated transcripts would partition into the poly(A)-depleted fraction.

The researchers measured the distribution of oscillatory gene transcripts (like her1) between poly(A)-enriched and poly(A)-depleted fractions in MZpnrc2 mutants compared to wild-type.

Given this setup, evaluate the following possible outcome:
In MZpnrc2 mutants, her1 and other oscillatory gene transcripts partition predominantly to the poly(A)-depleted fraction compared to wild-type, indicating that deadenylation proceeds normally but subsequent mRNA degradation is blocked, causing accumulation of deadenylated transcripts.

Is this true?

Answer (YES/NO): YES